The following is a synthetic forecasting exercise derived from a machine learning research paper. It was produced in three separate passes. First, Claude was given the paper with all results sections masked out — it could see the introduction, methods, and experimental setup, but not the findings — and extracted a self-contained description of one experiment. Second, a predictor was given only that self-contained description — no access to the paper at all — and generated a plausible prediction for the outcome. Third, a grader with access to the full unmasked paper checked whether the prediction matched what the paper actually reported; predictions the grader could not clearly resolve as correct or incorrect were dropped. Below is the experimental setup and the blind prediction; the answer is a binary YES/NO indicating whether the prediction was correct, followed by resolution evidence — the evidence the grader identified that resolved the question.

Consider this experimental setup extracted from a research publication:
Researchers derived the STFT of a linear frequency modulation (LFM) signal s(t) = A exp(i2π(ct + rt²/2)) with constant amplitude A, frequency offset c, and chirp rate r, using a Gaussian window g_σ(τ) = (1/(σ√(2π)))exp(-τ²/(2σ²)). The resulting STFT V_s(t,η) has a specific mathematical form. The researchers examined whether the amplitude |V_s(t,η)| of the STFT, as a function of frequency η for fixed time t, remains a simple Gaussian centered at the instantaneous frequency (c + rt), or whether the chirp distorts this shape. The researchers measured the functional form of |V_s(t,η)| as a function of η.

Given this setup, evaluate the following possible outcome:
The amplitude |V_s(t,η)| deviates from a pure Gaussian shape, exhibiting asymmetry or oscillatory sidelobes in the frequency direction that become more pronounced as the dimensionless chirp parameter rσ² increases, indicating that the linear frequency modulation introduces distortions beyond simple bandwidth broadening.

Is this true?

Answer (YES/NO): NO